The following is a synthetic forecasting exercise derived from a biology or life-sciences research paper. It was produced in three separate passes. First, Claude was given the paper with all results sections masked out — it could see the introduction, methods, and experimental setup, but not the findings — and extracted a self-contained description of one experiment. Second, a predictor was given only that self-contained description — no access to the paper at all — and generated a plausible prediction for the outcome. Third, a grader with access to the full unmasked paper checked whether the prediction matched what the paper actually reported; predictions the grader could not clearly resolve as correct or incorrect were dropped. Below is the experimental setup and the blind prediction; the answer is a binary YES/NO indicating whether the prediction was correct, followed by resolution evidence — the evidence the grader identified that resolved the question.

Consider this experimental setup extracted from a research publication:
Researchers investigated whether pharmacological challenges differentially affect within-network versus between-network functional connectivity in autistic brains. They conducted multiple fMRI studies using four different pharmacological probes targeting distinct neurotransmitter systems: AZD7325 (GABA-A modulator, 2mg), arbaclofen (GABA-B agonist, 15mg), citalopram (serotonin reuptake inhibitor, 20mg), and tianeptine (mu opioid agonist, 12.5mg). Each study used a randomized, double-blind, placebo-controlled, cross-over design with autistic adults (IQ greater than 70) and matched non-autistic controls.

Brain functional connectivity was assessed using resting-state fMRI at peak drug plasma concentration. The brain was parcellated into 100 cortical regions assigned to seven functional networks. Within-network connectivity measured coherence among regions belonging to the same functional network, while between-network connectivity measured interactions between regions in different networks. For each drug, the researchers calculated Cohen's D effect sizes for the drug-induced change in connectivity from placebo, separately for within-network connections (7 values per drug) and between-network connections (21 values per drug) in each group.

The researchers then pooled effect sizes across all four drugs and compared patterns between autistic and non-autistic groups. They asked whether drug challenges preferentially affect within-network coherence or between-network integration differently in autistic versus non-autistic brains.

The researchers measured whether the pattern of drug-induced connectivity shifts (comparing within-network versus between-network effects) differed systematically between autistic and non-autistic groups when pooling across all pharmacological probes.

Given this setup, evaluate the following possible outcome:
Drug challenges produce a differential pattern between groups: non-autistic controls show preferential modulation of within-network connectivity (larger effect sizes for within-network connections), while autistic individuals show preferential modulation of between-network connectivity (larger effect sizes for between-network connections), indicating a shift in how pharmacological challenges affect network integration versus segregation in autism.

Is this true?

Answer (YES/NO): NO